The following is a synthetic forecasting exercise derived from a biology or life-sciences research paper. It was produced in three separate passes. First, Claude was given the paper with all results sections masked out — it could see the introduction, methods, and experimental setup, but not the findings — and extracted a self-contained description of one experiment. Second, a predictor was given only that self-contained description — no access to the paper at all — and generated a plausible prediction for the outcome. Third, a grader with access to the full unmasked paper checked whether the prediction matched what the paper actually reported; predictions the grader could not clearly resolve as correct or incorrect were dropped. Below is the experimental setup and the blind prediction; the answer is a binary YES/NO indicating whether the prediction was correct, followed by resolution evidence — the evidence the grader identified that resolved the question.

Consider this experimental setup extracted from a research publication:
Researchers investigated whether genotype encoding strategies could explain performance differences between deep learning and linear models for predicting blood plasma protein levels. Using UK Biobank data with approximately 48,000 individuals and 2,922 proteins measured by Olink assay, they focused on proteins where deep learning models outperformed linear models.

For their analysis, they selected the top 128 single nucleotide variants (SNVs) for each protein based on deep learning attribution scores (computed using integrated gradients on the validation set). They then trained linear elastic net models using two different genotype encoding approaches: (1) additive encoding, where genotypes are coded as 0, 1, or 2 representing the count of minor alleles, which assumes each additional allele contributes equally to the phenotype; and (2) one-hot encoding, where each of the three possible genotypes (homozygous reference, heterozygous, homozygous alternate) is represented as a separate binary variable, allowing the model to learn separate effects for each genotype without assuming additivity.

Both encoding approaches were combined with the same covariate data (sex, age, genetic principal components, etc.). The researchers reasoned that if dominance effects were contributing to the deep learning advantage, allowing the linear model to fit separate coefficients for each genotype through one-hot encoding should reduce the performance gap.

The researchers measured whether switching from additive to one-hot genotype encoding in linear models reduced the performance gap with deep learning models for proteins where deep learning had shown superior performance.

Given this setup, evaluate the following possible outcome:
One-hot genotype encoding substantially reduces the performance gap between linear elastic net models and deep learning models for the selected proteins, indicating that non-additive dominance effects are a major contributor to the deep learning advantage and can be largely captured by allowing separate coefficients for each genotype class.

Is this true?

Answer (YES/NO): NO